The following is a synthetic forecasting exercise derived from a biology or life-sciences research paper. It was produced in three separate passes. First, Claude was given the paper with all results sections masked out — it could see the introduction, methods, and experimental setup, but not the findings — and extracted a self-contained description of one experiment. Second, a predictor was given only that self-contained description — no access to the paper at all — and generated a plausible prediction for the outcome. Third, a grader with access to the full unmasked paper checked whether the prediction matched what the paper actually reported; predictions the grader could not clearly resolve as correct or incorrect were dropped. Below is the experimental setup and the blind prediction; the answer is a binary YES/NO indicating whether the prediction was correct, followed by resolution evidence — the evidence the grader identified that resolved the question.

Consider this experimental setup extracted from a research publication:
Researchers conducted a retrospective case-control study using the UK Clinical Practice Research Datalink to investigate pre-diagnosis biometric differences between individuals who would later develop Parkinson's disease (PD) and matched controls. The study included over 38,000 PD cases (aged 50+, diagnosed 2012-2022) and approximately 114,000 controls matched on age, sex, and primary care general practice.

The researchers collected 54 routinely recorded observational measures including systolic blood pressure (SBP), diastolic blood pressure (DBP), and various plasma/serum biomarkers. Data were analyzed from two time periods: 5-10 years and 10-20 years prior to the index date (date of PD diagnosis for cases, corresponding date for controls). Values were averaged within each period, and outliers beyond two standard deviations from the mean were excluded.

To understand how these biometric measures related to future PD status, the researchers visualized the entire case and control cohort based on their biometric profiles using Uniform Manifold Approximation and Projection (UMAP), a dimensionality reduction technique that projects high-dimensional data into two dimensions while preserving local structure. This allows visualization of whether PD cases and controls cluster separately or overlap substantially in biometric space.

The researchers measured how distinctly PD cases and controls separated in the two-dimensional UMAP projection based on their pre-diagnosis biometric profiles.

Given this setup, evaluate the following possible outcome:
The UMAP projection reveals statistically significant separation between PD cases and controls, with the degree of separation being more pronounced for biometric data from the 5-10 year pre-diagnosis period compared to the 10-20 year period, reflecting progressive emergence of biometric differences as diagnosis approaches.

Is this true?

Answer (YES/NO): NO